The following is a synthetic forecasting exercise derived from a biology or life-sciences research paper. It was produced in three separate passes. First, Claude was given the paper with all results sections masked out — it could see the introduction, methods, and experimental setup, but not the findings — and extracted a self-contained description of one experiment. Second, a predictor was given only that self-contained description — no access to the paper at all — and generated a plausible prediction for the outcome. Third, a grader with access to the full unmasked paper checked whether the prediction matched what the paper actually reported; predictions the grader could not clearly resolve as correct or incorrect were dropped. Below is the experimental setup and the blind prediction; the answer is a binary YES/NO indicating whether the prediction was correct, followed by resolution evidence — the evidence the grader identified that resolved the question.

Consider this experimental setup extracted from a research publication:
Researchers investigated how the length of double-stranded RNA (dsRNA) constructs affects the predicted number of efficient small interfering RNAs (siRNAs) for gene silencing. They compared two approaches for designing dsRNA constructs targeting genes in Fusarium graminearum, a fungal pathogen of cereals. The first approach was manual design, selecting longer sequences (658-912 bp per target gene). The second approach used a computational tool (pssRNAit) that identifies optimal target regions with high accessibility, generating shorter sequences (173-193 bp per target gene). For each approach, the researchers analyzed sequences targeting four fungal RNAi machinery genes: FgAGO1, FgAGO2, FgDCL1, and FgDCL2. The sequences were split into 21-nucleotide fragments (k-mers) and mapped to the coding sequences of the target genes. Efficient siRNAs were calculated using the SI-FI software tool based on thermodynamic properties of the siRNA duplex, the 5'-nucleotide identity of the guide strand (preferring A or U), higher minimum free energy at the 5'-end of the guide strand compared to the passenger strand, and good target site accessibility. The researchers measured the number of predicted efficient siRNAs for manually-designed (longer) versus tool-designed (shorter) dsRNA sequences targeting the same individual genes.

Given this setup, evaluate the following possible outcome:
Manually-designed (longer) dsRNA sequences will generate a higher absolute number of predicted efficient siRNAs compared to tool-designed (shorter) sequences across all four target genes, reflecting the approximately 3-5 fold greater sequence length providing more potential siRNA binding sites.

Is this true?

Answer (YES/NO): YES